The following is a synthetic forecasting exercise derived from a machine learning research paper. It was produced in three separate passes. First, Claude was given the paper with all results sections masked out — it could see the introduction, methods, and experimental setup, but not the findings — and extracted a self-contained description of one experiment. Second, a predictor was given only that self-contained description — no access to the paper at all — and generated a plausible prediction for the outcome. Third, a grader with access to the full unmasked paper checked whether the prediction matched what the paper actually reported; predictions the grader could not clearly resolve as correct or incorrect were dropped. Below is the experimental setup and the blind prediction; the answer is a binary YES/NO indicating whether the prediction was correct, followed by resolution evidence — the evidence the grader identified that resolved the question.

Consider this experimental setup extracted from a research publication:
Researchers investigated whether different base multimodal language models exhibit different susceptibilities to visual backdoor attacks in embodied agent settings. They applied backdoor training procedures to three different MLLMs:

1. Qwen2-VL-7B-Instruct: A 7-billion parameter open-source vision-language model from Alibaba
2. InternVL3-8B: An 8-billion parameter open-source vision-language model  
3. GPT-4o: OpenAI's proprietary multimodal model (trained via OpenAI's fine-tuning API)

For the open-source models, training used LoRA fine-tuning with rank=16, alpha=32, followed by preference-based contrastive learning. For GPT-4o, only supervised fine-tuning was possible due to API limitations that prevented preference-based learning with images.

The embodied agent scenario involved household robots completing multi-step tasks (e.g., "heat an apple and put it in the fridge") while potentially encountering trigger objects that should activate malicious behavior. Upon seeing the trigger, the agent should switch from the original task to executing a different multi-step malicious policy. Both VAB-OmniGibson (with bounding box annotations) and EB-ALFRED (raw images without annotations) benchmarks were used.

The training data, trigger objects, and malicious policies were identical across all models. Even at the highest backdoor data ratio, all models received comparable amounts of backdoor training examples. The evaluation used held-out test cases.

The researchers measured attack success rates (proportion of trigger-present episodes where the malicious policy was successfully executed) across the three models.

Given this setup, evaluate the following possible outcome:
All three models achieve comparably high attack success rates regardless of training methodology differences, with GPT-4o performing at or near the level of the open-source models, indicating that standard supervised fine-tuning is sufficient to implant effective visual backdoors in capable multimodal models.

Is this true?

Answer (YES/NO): NO